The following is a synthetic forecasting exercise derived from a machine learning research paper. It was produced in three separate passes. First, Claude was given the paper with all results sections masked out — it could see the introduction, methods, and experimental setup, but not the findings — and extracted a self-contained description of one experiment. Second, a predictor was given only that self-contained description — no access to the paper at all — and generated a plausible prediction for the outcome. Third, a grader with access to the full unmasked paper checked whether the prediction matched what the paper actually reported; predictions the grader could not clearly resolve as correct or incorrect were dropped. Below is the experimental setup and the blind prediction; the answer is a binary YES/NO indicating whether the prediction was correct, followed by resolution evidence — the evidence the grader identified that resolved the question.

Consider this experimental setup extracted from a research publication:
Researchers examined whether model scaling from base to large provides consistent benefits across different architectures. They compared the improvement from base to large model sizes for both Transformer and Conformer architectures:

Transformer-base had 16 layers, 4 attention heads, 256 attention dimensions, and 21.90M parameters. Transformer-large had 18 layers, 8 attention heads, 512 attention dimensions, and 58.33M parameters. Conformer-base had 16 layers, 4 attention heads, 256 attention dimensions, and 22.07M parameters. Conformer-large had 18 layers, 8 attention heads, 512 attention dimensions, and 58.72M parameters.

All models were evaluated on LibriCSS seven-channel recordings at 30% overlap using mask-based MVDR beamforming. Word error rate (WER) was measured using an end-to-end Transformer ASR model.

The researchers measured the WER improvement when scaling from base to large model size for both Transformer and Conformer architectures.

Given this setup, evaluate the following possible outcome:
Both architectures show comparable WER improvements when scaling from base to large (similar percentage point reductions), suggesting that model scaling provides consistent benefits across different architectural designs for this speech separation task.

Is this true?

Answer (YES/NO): YES